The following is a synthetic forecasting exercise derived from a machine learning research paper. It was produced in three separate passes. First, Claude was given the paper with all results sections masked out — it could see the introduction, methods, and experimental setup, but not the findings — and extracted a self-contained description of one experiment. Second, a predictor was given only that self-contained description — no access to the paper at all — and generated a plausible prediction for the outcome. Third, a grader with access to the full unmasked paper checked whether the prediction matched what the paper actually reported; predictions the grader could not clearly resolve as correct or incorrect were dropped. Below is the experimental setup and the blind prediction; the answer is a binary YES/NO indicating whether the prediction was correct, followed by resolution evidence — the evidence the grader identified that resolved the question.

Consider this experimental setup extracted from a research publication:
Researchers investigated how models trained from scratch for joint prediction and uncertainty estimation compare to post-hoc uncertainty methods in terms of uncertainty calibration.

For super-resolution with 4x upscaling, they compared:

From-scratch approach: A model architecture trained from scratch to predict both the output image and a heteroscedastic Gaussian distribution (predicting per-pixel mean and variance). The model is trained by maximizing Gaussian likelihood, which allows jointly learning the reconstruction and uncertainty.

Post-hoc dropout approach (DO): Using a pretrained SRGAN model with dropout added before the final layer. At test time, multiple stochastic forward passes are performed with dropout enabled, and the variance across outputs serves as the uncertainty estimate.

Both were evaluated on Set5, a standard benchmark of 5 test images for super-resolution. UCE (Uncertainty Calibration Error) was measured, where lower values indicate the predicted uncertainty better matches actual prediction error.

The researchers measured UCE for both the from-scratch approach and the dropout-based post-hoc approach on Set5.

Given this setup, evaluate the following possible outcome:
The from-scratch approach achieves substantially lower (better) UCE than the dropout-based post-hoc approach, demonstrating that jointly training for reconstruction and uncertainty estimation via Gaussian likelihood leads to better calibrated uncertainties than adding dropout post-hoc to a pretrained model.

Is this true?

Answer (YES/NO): YES